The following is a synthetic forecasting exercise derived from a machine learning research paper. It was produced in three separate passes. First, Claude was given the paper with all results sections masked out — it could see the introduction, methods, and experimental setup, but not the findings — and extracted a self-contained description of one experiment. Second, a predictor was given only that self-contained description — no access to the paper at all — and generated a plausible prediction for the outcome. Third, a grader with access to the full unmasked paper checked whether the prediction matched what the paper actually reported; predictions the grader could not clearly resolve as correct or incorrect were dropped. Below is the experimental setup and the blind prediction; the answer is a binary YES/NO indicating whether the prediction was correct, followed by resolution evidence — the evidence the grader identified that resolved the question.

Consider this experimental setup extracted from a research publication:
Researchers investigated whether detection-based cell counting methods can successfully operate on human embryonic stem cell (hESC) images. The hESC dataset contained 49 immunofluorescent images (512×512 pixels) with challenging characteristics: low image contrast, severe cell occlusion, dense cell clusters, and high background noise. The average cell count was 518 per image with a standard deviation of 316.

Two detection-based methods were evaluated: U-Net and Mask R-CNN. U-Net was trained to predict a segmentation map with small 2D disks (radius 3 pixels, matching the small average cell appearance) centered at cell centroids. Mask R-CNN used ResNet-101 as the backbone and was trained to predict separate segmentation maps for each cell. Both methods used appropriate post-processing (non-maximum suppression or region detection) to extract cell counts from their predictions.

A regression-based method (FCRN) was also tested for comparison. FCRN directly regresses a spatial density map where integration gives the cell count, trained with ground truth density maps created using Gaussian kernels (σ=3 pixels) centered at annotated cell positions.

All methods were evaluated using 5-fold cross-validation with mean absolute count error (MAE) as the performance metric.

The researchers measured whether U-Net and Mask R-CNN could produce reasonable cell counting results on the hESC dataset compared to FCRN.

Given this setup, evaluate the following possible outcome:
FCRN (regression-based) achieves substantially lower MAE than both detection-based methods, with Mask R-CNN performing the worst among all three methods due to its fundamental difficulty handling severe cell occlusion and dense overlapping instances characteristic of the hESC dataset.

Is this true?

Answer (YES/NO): NO